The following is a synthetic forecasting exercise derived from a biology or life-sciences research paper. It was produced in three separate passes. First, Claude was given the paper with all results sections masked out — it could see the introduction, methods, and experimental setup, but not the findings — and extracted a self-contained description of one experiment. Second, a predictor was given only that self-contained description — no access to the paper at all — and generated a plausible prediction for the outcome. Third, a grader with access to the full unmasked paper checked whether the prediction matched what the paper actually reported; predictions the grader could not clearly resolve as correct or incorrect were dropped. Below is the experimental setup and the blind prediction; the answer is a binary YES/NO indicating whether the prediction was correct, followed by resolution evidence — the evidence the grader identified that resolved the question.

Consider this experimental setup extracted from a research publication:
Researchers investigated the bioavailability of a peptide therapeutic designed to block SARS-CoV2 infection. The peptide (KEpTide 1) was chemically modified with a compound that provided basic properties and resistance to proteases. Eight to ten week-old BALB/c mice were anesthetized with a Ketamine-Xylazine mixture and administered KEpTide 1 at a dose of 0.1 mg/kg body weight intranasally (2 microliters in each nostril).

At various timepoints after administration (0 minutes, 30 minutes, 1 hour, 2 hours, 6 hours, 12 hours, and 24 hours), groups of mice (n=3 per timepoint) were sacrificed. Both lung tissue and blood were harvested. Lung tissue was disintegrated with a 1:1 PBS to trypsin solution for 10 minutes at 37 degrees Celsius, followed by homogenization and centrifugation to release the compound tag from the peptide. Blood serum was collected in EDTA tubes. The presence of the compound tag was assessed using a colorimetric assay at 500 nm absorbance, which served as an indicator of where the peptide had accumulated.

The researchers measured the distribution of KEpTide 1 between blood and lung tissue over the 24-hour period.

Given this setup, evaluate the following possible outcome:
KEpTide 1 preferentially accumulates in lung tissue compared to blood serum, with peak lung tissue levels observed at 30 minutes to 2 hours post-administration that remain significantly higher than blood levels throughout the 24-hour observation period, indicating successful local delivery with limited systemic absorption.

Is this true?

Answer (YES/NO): YES